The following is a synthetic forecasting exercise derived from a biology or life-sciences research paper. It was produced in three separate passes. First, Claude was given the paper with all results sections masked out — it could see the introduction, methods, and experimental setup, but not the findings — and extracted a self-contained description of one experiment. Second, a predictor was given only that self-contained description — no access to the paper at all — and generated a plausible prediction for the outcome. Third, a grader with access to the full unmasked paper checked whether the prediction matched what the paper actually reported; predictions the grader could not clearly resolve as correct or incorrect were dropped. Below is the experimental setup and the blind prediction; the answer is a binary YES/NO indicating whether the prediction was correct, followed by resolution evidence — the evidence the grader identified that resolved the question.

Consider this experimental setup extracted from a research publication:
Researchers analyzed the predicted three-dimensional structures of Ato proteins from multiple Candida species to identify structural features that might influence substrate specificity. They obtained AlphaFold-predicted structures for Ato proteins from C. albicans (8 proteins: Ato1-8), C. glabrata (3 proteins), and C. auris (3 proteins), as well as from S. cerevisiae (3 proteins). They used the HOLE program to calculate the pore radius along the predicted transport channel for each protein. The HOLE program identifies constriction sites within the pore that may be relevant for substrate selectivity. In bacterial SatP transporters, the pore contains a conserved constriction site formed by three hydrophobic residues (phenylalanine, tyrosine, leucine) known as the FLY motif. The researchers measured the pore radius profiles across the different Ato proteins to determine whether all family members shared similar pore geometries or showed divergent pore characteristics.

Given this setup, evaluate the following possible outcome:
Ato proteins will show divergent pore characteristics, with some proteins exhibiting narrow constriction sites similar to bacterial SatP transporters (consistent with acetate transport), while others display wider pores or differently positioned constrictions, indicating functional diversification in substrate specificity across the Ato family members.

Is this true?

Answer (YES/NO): YES